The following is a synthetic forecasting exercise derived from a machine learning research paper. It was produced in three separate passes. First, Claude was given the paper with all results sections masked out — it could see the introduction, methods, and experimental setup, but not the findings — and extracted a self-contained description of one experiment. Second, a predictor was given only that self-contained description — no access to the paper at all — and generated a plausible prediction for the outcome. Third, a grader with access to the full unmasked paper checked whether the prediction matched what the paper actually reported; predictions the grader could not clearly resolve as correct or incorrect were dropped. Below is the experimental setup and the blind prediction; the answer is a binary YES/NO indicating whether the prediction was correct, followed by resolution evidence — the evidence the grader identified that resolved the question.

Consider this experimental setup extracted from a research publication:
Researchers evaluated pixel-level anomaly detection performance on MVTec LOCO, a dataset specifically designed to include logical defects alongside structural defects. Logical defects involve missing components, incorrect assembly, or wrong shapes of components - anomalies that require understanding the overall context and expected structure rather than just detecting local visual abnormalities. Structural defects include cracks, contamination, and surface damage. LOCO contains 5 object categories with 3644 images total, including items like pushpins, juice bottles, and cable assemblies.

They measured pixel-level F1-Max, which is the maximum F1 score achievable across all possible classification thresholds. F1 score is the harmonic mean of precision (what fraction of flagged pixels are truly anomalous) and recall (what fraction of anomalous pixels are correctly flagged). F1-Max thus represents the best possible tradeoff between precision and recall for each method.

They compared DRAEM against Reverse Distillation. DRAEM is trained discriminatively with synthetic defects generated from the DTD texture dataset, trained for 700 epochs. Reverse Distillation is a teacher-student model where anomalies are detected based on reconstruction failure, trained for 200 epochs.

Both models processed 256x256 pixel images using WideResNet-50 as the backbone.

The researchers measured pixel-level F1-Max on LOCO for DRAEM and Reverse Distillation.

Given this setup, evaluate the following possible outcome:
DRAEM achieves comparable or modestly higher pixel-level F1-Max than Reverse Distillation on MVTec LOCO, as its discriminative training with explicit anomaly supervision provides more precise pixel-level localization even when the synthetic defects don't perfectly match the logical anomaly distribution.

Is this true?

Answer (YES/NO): YES